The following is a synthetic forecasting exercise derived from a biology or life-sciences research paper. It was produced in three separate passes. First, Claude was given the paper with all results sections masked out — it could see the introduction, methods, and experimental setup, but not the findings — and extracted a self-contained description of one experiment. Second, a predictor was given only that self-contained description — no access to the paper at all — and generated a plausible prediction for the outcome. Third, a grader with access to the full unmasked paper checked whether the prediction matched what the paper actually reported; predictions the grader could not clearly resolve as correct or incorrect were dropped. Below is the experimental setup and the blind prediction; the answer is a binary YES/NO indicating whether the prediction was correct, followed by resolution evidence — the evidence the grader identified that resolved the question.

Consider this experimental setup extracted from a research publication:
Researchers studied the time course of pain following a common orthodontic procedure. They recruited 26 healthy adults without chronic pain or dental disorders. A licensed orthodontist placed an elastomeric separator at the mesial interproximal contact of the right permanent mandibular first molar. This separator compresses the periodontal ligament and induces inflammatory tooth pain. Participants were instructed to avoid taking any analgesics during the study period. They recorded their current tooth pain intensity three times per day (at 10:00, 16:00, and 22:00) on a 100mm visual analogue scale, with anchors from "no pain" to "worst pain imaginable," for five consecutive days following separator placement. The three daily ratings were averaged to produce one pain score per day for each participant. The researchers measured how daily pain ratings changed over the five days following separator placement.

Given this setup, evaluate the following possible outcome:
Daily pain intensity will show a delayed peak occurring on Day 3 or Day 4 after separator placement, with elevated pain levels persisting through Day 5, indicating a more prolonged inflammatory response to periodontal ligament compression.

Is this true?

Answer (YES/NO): NO